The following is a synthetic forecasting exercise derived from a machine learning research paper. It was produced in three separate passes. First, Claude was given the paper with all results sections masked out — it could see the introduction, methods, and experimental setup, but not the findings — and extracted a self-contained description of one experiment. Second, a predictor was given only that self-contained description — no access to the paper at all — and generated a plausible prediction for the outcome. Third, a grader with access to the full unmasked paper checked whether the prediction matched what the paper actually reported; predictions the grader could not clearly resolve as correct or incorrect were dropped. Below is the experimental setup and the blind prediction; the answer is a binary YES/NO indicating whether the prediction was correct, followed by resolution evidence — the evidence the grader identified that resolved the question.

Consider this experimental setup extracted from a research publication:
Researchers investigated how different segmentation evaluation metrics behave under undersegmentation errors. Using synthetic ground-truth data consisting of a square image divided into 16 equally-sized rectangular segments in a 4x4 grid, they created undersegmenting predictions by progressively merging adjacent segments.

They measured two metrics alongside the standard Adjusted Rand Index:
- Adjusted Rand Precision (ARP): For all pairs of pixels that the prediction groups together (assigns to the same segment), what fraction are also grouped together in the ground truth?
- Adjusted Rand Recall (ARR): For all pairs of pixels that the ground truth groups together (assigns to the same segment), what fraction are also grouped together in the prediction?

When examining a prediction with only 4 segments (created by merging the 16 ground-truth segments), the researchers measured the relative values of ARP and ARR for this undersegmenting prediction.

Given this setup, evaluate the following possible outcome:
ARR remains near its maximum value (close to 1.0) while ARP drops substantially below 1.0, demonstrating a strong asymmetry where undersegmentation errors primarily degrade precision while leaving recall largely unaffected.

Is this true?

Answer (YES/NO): YES